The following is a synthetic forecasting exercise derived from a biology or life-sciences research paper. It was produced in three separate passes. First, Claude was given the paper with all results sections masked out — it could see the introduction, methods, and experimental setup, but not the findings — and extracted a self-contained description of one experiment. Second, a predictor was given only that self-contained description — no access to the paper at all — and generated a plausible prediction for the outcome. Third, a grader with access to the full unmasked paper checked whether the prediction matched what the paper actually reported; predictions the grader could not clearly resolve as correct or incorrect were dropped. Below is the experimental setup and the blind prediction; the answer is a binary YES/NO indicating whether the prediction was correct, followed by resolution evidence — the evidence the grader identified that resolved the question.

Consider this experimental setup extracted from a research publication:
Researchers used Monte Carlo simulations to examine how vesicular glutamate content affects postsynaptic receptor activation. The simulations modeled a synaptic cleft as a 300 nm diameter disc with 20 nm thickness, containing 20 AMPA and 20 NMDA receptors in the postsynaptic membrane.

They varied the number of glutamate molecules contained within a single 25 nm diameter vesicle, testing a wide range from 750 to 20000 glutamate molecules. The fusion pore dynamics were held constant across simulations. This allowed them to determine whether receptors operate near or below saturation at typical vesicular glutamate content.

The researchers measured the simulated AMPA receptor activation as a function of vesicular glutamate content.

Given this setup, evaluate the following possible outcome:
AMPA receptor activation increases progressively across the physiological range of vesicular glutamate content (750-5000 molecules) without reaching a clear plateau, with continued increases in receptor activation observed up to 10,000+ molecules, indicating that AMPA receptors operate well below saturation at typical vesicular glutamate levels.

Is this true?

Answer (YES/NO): NO